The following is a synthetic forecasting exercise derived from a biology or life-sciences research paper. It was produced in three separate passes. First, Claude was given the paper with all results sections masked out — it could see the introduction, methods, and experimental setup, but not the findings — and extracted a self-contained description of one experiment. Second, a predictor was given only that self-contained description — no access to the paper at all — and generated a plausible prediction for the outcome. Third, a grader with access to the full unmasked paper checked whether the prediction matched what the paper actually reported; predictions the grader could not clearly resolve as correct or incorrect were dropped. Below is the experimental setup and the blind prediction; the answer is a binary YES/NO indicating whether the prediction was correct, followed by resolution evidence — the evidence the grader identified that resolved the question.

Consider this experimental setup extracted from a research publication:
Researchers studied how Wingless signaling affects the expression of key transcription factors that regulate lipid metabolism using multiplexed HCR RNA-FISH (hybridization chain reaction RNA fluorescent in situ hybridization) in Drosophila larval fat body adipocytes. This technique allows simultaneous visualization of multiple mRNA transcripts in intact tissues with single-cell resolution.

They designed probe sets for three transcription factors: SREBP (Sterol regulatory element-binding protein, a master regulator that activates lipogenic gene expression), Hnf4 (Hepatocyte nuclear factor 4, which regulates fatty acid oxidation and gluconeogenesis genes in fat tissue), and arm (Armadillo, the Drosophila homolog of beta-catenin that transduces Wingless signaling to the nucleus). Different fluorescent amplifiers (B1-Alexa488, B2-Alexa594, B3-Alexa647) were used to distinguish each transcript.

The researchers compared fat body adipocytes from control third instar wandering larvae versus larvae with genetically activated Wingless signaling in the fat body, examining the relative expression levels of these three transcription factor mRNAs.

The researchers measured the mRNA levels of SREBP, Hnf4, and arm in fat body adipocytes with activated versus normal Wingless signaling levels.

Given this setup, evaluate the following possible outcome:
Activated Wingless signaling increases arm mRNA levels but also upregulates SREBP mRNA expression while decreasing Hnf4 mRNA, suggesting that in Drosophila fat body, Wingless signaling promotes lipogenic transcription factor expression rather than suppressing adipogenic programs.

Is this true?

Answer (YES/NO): NO